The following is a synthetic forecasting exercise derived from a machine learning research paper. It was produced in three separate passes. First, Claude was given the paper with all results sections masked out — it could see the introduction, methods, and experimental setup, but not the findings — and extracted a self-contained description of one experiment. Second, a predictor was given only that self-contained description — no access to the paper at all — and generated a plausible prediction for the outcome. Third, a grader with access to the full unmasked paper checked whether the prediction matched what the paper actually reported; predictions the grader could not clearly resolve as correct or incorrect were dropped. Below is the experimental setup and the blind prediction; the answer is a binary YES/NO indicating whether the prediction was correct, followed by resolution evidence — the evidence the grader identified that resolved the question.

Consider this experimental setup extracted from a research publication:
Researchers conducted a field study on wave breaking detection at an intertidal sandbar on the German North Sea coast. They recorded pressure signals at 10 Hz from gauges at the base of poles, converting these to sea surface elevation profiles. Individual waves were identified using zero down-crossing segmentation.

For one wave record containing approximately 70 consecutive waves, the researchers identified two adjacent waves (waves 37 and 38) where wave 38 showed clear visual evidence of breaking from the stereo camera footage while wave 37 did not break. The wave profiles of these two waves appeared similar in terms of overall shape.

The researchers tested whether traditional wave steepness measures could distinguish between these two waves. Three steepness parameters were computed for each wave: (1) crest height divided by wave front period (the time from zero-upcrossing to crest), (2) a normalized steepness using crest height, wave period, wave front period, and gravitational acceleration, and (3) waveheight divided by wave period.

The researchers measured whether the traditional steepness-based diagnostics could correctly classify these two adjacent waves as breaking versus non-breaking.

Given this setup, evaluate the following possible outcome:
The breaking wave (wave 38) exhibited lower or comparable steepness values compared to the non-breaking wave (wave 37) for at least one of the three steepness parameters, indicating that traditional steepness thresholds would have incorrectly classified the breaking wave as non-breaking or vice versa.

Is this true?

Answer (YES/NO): YES